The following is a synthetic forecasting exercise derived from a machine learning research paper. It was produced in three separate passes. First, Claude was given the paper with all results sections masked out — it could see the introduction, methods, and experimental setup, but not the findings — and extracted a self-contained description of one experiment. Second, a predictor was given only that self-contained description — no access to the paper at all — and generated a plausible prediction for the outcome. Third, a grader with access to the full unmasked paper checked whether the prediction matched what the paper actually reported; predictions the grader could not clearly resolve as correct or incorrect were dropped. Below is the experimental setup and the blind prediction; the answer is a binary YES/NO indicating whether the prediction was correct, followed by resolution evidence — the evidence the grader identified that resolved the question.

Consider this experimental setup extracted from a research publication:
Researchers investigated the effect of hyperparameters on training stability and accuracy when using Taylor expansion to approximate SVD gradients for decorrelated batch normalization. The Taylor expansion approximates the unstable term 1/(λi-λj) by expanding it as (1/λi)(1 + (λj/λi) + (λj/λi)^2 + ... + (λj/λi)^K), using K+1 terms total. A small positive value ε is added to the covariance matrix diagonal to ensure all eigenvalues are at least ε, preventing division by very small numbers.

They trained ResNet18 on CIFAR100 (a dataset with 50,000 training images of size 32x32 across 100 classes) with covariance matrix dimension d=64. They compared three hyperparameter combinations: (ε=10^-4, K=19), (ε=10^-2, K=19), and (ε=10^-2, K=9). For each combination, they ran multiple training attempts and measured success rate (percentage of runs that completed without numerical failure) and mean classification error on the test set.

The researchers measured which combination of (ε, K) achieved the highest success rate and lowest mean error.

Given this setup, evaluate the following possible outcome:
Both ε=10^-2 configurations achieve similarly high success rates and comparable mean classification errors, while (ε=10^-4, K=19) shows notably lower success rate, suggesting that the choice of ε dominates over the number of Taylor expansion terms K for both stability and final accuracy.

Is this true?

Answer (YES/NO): NO